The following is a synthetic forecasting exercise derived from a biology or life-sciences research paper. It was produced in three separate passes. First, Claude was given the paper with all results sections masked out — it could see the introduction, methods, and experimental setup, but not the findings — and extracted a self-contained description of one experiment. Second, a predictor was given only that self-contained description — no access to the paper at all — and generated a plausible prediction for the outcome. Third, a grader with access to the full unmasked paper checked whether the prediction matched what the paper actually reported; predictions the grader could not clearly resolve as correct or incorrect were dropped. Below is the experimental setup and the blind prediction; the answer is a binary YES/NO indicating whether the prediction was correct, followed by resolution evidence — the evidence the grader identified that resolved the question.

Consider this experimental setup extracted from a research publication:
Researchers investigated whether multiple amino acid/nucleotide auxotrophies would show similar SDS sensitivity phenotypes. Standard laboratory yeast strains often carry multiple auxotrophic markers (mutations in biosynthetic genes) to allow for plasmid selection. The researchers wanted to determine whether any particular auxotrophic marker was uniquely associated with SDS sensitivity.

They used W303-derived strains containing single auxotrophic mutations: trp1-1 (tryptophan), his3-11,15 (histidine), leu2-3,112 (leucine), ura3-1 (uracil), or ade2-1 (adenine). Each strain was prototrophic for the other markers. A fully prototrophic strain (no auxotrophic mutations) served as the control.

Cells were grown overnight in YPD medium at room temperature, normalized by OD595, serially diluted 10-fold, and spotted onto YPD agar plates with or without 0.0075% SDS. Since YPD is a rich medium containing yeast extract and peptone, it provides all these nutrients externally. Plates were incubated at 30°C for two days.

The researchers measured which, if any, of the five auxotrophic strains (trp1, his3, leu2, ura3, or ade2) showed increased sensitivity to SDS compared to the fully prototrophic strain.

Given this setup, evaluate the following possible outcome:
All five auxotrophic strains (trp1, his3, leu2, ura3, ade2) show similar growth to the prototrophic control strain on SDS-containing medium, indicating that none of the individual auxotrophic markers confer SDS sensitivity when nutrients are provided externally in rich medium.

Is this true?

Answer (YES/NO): NO